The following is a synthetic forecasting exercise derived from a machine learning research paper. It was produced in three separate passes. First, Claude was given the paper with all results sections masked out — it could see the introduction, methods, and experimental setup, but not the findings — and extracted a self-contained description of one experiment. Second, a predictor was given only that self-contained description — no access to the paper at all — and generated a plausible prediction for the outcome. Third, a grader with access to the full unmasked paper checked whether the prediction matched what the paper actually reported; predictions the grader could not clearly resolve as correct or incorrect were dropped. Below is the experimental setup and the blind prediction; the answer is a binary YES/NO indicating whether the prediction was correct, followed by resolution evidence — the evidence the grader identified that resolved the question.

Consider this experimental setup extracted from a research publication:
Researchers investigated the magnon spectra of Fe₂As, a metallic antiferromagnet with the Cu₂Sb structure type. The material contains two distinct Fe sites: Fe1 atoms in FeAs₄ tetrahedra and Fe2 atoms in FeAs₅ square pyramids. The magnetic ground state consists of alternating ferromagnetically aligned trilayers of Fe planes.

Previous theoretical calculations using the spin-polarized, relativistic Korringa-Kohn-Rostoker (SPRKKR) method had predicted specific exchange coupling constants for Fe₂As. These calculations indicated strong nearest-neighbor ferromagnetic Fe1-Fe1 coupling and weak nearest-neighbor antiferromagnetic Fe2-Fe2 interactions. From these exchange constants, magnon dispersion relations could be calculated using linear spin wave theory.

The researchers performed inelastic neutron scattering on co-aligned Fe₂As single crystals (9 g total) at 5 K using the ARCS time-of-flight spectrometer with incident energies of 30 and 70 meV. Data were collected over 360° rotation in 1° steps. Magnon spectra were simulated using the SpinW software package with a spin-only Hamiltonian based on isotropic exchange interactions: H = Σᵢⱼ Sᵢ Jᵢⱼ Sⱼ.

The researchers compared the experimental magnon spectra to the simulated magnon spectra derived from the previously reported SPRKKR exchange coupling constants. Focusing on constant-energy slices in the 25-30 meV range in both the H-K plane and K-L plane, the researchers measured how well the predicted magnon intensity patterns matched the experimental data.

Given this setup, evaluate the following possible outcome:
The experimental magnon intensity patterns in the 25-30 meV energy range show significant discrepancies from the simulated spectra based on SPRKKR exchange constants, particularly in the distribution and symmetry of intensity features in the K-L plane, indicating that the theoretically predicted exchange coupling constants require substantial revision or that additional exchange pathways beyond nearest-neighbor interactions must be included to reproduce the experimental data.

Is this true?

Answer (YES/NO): NO